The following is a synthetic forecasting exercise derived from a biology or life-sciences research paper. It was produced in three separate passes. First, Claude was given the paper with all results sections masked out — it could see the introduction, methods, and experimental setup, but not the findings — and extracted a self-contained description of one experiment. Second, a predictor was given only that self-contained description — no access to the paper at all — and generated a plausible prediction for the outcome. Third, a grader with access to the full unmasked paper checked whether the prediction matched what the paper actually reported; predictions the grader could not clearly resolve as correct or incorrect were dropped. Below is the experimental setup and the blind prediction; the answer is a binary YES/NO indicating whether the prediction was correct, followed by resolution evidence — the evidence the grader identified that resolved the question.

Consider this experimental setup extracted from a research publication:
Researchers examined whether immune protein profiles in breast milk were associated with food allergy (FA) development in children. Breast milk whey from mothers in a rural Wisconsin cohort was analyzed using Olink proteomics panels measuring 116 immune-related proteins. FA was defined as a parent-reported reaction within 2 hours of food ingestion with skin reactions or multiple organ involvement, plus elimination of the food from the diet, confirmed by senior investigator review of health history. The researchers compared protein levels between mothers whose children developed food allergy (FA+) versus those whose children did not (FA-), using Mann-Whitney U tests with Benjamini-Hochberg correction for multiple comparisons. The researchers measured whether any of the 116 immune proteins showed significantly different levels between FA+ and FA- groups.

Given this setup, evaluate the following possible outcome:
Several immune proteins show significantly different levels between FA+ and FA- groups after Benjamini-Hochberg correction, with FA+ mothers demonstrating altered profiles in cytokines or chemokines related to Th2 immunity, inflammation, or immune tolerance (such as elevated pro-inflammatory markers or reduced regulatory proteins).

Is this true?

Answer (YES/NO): NO